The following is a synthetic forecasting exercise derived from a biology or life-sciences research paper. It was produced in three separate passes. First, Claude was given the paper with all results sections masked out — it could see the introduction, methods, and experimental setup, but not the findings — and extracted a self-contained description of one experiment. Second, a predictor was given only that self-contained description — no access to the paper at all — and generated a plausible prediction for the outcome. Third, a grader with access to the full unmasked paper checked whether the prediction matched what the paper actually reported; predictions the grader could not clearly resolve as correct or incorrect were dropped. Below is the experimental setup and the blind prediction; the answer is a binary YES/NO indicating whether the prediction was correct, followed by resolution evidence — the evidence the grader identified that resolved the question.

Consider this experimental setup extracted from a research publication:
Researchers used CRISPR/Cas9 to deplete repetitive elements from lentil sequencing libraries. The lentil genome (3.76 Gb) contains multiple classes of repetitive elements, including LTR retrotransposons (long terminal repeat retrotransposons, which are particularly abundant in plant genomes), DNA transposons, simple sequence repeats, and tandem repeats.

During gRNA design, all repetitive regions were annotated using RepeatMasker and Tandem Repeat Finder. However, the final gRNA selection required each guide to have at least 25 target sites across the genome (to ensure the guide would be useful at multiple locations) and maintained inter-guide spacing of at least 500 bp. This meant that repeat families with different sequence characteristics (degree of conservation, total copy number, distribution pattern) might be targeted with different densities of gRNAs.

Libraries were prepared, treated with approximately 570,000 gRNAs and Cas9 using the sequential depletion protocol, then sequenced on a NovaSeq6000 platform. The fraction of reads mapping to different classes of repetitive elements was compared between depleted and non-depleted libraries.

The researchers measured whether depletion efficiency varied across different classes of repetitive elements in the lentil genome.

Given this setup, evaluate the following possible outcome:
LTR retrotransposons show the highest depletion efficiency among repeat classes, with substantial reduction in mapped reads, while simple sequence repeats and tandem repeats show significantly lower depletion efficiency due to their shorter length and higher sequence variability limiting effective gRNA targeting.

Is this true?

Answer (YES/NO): NO